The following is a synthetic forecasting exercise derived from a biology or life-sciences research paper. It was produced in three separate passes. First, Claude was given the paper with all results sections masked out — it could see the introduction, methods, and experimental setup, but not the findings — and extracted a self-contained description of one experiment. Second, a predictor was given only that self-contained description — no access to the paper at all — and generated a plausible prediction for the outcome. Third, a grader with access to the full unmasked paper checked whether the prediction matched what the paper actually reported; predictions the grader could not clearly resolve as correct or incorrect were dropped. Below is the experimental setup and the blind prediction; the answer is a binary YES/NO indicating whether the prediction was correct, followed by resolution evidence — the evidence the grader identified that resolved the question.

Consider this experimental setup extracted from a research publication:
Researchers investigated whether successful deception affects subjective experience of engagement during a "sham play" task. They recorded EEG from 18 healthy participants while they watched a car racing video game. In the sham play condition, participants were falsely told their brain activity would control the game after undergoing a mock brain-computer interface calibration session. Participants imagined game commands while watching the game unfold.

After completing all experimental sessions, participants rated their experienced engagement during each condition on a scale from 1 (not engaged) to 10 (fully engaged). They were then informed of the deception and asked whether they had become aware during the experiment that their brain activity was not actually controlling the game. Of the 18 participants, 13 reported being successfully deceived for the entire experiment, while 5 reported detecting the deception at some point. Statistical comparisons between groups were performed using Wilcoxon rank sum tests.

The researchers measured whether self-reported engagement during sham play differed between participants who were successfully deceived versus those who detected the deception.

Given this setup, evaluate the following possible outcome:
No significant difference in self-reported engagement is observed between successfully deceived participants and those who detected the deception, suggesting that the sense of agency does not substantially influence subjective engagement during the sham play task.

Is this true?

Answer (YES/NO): NO